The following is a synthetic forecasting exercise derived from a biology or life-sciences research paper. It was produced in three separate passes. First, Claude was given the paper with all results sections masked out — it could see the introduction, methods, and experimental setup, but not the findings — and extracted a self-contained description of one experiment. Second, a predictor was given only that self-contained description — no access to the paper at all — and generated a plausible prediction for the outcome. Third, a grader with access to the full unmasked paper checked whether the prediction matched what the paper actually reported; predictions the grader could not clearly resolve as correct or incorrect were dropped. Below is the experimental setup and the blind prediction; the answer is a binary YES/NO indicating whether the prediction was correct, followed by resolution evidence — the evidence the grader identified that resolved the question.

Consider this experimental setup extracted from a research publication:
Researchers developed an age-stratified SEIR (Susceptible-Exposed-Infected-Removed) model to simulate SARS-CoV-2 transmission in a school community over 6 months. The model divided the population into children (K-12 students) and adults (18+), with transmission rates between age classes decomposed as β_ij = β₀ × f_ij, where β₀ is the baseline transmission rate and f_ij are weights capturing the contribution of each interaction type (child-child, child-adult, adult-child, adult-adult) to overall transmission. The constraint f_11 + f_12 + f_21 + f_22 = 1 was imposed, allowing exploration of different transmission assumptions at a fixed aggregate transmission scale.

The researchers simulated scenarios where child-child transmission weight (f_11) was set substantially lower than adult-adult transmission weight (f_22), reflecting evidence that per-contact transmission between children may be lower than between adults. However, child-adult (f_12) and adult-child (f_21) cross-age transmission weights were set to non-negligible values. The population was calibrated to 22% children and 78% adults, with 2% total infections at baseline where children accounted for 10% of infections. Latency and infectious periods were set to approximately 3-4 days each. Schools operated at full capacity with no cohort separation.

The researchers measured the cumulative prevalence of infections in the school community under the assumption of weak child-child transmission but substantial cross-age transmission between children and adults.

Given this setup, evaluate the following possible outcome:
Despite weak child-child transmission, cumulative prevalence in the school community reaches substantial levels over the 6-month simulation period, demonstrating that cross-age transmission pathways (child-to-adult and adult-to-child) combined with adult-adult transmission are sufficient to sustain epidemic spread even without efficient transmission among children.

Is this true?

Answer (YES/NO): YES